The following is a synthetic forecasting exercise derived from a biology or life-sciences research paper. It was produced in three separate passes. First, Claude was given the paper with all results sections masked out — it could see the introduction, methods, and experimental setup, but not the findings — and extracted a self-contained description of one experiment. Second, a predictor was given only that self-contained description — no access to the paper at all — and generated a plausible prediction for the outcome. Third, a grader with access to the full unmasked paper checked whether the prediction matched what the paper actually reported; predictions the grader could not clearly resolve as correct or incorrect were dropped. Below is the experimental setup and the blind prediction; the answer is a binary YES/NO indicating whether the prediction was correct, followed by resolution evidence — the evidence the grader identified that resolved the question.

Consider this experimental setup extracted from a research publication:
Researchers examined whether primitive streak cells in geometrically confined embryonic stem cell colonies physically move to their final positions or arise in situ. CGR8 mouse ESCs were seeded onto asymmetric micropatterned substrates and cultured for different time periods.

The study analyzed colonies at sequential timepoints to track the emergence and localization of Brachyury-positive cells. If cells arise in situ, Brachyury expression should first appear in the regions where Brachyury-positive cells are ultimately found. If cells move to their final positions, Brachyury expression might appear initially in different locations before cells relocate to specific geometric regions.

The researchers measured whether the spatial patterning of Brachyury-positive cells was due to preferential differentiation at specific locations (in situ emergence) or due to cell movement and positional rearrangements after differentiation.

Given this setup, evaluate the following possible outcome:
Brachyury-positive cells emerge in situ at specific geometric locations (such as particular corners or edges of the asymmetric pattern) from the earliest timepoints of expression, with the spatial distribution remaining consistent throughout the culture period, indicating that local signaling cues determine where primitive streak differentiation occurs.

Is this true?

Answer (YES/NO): NO